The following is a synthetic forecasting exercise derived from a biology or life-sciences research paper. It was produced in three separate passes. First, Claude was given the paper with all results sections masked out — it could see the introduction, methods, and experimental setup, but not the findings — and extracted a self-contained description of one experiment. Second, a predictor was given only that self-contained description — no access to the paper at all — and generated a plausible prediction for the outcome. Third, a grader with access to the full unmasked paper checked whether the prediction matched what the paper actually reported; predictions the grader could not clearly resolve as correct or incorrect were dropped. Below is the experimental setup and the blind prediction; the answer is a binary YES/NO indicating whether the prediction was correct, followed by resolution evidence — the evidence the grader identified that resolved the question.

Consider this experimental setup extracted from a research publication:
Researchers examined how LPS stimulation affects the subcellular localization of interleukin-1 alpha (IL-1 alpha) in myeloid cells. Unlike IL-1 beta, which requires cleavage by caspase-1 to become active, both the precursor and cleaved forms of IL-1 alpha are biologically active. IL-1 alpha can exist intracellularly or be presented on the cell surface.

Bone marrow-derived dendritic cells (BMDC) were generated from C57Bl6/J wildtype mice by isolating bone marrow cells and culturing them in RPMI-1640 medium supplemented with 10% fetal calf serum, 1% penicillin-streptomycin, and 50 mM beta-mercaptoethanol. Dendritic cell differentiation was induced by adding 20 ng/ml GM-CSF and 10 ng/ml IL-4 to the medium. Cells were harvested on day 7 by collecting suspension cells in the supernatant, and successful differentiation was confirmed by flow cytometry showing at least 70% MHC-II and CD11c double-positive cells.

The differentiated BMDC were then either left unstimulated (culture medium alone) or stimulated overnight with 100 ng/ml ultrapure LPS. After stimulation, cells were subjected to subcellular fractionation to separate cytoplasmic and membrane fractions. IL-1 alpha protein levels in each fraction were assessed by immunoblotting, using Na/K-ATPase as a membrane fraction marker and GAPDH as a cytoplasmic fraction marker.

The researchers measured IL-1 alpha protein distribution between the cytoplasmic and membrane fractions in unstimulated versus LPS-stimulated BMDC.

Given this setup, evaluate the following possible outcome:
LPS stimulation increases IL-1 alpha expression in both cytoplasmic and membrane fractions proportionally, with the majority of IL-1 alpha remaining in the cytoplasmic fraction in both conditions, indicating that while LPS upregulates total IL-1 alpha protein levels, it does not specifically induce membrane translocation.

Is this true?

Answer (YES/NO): NO